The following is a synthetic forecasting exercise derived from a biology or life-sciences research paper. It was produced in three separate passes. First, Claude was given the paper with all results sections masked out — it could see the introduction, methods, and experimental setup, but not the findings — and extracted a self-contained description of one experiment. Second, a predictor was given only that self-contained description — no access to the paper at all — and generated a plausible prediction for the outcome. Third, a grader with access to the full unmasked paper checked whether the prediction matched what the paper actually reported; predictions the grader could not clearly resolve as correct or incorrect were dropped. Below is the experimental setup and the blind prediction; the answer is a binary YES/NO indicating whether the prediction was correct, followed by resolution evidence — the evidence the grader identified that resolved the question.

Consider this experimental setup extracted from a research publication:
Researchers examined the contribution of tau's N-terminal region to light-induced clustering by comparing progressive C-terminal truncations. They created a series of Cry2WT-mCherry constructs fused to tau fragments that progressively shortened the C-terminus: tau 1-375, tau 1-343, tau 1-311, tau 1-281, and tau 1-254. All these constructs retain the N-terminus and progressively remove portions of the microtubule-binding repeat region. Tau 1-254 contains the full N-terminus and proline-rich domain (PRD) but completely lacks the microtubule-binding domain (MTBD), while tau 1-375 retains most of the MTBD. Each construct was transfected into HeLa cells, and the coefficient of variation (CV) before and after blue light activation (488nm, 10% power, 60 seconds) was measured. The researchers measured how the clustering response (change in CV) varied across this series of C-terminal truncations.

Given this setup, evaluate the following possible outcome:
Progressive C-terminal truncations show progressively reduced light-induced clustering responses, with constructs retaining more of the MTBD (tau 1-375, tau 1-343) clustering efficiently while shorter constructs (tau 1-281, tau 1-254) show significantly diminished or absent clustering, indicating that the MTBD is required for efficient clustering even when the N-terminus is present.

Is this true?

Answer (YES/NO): YES